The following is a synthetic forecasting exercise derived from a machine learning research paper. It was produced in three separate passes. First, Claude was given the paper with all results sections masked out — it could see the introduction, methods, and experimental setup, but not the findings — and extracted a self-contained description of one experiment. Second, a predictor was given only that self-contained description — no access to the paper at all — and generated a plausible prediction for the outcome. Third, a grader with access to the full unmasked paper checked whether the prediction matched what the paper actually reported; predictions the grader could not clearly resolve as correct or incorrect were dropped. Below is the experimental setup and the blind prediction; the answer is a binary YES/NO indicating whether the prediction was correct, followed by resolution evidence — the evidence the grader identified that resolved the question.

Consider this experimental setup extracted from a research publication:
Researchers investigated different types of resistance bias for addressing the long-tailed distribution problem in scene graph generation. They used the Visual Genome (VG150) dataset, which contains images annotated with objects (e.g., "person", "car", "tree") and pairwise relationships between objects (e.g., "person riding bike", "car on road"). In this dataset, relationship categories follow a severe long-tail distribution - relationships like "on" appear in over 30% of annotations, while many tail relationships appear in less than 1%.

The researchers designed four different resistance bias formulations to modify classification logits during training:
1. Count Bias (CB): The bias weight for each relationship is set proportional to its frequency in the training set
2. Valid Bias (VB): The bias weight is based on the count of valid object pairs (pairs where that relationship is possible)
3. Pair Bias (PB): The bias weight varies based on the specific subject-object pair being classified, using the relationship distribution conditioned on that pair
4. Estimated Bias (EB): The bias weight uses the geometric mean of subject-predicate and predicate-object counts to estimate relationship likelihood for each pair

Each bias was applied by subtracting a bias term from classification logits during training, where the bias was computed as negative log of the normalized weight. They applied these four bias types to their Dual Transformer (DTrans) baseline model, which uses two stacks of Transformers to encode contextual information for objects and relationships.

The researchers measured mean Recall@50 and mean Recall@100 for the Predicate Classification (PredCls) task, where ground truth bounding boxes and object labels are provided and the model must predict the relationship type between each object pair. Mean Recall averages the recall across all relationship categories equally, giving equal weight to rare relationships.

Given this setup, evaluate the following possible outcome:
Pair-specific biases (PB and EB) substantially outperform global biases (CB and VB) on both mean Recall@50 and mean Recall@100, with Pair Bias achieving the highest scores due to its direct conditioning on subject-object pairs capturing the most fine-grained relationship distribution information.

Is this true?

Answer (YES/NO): NO